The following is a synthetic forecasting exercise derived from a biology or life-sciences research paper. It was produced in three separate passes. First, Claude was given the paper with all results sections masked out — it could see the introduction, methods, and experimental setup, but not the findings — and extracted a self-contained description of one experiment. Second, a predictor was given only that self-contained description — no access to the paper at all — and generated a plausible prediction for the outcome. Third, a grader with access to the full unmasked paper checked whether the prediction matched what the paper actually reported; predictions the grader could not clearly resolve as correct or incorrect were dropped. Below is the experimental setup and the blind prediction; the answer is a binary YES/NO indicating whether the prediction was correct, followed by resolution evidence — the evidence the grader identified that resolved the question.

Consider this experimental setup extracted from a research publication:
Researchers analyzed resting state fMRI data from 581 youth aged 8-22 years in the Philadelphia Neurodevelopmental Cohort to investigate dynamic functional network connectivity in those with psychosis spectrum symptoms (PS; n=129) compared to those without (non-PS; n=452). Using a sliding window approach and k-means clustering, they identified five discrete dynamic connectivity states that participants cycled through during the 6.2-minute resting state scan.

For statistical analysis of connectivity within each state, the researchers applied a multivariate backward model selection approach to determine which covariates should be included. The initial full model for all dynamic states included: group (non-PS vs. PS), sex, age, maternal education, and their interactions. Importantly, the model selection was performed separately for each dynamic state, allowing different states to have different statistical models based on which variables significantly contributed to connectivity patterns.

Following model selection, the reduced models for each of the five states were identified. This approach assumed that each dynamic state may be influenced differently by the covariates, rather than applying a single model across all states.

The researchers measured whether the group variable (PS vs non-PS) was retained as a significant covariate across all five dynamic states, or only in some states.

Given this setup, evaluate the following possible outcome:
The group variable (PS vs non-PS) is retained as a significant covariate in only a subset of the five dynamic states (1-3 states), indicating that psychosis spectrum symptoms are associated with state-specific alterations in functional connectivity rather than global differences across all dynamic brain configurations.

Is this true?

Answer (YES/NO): NO